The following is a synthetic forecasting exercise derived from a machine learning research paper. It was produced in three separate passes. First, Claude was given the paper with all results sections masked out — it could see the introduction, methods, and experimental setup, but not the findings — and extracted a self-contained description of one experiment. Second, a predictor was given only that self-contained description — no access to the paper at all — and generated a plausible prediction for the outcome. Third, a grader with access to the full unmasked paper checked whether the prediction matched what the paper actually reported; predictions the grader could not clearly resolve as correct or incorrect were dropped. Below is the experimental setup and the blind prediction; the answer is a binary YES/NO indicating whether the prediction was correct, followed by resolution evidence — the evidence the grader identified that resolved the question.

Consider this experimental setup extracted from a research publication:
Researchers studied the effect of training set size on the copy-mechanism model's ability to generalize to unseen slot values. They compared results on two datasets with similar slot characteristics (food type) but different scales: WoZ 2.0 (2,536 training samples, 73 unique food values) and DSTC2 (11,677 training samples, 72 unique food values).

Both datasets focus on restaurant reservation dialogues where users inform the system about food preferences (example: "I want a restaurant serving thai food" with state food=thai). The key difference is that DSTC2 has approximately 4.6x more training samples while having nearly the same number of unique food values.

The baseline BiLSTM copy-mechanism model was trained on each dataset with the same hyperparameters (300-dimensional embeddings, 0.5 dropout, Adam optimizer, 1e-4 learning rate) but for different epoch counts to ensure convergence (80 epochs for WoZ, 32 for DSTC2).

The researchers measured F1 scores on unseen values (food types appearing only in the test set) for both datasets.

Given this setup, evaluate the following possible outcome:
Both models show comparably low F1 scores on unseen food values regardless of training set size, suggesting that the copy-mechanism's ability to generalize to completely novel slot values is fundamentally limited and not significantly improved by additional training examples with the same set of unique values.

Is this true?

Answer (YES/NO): NO